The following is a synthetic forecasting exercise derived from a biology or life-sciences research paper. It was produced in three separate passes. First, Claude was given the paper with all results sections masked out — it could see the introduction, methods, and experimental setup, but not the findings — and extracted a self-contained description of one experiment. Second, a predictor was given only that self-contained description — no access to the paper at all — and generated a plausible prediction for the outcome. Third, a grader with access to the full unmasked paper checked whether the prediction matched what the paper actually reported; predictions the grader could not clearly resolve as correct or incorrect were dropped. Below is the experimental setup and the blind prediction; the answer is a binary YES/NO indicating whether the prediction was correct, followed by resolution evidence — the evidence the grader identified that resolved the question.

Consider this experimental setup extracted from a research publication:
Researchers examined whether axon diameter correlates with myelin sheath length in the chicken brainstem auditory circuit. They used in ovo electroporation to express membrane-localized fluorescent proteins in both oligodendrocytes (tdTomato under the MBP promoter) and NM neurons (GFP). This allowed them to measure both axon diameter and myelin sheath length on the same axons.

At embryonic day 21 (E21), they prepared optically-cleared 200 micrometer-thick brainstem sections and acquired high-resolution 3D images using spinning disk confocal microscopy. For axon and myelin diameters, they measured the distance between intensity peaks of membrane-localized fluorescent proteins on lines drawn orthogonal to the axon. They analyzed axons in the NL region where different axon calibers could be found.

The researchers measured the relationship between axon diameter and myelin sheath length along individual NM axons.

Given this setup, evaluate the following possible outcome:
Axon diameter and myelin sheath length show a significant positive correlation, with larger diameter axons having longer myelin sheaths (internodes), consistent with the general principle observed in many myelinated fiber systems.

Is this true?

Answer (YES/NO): NO